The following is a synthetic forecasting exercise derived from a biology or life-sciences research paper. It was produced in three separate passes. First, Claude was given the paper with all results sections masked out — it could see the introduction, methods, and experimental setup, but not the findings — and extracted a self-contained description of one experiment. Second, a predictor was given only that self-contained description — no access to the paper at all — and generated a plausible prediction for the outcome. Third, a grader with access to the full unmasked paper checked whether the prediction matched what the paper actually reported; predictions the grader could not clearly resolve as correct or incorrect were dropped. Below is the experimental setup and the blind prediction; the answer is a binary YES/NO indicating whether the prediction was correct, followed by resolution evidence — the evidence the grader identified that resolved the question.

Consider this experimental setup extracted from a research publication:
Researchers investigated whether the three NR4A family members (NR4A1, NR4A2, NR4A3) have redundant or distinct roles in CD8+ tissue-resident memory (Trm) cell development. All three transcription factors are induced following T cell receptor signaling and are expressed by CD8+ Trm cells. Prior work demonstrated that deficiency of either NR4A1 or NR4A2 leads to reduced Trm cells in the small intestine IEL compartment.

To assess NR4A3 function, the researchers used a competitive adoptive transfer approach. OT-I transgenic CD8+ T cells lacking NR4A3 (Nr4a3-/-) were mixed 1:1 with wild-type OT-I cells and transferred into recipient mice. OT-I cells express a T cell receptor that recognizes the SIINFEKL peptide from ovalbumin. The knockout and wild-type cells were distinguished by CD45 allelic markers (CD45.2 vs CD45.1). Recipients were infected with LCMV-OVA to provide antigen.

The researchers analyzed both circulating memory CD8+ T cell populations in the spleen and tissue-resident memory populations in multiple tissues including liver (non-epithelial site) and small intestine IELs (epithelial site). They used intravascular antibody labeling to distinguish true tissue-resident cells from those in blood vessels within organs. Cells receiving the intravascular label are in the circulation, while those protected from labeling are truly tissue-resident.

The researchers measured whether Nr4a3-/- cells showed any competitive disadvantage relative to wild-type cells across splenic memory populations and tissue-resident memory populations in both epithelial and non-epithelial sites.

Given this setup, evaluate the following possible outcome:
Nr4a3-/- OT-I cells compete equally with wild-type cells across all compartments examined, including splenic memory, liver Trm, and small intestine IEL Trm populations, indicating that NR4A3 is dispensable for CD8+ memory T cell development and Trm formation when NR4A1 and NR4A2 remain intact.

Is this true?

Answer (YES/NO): NO